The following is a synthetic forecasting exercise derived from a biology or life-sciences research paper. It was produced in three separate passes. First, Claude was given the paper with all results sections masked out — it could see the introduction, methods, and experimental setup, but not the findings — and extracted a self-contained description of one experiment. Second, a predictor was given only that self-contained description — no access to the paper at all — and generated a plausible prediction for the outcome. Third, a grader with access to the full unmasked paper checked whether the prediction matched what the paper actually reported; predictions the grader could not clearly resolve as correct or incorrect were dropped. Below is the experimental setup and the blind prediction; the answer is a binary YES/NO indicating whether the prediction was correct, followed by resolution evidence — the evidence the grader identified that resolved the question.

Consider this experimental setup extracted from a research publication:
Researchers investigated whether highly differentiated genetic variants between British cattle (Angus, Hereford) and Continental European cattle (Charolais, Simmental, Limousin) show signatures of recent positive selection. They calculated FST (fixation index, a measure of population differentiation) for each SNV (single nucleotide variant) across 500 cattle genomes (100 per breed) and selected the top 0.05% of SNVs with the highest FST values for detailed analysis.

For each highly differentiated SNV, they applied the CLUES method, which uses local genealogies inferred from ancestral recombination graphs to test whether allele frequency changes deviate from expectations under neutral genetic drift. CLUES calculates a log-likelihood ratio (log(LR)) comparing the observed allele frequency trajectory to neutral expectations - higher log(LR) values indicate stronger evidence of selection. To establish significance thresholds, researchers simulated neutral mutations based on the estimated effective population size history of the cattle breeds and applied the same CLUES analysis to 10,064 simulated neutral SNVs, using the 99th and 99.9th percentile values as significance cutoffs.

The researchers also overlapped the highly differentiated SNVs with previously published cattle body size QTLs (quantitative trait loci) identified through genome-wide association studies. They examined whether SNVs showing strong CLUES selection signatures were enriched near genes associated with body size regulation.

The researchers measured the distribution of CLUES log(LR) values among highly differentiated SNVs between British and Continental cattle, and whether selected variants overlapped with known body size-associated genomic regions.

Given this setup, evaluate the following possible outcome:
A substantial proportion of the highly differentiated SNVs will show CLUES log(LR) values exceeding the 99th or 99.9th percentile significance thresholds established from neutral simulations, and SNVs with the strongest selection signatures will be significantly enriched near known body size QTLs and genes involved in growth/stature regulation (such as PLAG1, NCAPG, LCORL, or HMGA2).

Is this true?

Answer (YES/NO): YES